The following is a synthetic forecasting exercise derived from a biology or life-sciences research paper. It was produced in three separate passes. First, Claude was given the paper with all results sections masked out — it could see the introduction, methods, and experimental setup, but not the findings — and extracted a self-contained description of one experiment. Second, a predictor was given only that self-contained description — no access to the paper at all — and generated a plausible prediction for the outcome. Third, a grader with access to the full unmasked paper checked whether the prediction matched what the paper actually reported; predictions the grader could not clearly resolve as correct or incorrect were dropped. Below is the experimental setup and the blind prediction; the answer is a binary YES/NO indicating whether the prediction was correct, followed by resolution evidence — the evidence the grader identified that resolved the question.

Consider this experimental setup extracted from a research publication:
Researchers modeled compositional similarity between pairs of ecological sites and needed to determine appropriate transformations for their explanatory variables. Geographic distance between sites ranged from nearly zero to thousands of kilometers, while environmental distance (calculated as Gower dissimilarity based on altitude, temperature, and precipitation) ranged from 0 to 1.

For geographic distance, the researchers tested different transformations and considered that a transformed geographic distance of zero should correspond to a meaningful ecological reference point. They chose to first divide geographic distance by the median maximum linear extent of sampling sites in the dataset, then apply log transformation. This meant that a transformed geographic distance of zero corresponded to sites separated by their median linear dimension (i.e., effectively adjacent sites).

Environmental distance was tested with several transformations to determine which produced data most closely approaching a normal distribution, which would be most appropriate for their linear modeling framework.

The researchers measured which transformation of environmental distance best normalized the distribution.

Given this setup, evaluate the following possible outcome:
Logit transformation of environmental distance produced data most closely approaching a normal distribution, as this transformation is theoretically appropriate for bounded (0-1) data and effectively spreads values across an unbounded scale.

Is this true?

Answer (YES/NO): NO